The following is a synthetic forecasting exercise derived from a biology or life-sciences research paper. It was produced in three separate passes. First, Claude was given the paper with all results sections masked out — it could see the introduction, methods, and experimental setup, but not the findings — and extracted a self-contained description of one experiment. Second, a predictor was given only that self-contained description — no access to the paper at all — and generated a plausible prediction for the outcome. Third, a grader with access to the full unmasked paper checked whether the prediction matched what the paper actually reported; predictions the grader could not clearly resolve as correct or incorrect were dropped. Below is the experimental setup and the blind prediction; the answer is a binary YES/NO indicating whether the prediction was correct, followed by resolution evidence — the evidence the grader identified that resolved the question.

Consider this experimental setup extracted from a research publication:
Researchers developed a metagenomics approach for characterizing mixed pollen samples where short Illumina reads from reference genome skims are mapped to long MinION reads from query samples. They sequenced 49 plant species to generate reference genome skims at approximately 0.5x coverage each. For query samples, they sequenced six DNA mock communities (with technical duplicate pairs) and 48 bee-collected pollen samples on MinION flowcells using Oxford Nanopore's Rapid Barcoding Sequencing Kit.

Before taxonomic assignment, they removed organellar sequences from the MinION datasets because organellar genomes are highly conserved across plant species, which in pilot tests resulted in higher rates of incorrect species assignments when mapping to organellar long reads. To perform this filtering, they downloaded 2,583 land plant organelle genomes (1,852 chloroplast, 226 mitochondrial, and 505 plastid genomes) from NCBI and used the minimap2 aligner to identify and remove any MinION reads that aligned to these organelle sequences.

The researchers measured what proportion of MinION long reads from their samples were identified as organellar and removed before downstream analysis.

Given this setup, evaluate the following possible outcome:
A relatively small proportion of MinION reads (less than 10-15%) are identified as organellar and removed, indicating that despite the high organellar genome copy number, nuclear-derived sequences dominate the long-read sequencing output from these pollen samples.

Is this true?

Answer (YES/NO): YES